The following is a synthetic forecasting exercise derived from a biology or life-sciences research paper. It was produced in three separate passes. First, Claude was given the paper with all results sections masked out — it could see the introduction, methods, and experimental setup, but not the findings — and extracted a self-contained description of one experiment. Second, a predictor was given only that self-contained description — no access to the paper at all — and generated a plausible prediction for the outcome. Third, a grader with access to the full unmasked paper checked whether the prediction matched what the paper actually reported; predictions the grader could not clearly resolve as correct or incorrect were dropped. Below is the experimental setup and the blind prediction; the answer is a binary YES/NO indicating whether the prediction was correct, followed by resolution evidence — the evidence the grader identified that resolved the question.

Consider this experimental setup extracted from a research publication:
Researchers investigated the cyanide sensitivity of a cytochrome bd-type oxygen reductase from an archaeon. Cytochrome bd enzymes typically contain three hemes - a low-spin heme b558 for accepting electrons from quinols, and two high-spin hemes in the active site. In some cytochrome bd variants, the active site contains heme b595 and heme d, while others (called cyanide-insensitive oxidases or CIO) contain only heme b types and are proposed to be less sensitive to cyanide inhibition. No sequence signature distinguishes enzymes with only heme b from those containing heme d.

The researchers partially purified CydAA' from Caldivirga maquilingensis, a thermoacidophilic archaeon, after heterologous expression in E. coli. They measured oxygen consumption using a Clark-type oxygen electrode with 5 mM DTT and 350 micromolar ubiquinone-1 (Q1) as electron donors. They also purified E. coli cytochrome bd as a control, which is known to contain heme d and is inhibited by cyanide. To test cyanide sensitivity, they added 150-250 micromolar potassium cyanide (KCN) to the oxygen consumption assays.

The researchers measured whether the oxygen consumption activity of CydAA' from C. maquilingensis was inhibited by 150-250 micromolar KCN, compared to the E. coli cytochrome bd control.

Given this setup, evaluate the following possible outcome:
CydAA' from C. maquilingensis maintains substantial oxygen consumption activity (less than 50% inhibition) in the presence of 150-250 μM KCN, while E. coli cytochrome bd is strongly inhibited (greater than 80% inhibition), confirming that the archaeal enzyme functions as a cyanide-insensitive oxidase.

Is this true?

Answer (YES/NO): NO